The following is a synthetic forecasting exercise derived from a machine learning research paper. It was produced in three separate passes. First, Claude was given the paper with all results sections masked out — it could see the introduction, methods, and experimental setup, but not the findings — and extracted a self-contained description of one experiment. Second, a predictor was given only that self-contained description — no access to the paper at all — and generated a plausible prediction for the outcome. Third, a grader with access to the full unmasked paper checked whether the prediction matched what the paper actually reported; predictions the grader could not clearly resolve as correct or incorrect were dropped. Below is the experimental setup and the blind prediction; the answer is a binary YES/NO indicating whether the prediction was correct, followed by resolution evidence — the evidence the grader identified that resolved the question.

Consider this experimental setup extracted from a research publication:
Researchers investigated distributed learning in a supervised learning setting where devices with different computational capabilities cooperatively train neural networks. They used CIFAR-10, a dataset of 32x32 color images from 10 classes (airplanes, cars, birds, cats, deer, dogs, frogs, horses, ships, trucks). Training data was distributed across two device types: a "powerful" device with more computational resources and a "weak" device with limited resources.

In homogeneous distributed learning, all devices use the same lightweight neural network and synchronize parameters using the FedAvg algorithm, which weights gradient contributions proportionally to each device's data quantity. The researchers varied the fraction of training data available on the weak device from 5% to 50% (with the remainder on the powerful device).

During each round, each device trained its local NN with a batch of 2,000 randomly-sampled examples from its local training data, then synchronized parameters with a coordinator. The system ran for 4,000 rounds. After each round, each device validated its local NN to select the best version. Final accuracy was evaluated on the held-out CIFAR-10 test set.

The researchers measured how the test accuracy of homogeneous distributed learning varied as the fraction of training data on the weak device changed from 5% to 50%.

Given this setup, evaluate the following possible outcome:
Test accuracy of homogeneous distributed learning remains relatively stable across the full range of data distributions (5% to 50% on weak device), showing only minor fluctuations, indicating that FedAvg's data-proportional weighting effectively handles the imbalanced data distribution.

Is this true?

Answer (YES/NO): YES